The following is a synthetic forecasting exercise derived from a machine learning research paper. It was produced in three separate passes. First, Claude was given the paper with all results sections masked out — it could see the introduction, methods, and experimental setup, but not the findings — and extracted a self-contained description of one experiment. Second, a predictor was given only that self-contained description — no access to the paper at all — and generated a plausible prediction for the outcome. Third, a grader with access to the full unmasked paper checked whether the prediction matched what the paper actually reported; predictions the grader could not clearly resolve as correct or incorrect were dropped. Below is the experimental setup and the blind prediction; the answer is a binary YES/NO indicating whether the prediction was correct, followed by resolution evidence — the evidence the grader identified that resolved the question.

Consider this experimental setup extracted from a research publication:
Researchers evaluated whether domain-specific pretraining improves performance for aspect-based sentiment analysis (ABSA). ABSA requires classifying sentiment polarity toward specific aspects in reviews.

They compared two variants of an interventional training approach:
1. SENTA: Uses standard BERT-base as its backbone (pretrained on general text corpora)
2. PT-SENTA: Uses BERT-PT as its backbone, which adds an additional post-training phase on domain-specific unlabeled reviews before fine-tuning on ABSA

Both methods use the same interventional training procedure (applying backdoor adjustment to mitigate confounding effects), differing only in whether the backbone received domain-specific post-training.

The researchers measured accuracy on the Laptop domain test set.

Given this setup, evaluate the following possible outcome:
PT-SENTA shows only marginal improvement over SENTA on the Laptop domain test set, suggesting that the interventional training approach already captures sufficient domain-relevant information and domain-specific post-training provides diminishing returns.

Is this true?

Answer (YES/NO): NO